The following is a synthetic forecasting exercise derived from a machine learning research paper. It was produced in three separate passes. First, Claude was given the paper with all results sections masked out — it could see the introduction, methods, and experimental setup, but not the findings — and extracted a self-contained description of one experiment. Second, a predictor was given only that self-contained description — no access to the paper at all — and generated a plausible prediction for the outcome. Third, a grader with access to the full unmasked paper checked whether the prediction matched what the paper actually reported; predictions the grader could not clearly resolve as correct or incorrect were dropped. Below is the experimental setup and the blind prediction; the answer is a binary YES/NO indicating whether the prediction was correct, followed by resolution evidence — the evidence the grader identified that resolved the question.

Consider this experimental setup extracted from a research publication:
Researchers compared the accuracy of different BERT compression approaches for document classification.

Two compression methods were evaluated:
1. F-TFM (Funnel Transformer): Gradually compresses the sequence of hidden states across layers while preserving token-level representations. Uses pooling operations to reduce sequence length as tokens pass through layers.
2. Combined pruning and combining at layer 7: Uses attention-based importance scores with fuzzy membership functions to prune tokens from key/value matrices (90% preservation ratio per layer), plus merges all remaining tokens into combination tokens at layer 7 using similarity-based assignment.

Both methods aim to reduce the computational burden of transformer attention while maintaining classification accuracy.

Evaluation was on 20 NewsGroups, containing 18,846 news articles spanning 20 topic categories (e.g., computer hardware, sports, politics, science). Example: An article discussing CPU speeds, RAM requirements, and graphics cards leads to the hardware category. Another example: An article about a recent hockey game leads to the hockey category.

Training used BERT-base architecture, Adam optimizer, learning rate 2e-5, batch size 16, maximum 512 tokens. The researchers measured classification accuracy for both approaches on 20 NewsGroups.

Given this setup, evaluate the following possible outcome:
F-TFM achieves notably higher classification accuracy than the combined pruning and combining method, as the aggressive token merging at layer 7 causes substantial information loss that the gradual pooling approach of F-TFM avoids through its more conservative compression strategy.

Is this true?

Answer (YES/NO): NO